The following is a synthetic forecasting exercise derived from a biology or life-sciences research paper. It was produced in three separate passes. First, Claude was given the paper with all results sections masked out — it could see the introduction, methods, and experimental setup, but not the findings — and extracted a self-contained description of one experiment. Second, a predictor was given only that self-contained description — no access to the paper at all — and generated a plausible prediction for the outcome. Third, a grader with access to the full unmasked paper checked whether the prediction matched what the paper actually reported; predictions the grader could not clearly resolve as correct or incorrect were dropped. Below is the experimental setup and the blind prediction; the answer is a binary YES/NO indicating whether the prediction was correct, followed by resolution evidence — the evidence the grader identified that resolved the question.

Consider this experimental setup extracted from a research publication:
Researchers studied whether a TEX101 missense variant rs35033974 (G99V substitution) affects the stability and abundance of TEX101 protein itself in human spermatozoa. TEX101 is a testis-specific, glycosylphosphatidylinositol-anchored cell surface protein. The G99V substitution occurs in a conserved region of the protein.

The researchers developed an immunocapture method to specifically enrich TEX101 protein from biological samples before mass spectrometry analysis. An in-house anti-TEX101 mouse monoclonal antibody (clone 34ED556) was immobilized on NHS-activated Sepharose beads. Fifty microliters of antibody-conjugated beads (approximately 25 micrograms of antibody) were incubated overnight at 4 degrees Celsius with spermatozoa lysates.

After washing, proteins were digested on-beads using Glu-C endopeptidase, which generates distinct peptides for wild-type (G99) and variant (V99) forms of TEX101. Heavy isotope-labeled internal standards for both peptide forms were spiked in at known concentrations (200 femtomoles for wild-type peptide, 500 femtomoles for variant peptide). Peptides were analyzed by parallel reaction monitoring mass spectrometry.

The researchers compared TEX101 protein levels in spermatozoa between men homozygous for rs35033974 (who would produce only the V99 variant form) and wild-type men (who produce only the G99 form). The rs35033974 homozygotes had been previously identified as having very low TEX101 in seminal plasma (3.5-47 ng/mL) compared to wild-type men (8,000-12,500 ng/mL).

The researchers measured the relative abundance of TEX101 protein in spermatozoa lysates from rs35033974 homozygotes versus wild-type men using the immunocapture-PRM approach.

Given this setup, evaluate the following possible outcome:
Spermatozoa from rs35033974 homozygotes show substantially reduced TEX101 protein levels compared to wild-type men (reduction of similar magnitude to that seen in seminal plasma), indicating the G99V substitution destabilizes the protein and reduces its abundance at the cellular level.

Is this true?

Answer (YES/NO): YES